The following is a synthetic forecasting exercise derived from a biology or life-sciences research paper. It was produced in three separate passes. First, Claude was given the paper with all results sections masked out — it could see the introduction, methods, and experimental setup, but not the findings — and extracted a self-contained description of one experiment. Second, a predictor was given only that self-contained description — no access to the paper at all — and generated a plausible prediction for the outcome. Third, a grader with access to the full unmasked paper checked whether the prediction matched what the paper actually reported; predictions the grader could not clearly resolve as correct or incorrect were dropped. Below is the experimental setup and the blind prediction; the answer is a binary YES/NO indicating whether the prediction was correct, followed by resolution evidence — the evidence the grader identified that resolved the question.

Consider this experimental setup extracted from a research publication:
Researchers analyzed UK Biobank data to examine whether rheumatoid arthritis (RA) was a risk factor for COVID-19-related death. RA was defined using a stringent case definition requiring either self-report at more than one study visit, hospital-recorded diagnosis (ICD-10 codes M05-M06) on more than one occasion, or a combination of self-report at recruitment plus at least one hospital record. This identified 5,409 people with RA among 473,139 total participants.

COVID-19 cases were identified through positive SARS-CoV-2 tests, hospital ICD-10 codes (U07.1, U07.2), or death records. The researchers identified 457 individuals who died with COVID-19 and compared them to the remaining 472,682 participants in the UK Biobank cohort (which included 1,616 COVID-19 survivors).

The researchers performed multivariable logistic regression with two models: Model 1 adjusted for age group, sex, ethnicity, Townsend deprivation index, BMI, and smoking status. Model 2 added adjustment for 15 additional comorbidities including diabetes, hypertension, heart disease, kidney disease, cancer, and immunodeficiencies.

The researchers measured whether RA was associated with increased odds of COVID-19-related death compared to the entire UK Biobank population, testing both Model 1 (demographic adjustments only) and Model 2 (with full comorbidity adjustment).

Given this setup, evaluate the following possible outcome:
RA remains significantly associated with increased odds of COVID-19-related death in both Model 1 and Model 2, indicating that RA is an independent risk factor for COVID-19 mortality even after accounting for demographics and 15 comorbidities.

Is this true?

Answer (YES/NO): YES